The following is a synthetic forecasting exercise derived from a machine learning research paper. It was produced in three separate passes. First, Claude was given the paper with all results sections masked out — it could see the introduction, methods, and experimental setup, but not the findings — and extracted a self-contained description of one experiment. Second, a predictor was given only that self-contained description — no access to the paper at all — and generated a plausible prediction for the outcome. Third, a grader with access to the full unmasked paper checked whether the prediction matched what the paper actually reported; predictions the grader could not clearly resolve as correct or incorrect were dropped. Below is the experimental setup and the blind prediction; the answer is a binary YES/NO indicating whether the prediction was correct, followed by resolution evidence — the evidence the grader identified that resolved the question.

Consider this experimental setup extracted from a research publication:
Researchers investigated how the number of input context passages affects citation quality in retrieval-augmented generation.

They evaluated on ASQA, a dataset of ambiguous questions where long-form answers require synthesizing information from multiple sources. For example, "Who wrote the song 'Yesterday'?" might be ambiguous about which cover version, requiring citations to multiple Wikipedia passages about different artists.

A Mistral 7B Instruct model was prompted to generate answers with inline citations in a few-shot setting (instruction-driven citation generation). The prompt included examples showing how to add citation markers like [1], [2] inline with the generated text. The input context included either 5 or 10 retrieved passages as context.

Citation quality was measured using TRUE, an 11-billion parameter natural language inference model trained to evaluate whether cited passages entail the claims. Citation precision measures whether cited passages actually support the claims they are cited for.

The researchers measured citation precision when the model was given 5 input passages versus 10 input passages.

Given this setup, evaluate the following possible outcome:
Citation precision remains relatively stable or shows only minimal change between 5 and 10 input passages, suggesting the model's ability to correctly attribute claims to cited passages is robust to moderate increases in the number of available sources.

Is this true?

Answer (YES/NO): NO